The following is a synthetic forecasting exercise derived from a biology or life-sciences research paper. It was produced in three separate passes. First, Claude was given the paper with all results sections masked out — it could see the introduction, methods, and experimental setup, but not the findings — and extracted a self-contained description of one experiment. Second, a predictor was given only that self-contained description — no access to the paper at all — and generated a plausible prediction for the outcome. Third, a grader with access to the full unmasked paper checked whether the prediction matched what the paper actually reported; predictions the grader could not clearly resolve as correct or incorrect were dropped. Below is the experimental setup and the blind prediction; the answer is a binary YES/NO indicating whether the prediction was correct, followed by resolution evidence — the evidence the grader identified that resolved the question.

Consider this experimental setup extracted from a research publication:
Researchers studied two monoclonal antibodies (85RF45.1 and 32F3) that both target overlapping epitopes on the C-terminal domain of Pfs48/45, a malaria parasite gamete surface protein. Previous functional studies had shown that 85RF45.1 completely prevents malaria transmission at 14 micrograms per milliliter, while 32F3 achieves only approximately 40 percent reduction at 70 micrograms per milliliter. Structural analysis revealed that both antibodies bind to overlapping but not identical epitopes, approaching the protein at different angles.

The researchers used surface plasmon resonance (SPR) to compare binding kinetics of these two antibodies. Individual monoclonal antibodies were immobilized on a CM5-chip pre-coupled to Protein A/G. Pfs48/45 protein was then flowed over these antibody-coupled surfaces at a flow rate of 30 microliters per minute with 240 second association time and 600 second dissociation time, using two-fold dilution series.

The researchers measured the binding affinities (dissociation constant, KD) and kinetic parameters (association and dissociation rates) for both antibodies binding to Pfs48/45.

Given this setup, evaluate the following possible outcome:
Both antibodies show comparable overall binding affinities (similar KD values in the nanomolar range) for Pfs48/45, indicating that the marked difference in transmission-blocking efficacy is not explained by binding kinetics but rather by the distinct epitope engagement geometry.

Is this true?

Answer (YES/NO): NO